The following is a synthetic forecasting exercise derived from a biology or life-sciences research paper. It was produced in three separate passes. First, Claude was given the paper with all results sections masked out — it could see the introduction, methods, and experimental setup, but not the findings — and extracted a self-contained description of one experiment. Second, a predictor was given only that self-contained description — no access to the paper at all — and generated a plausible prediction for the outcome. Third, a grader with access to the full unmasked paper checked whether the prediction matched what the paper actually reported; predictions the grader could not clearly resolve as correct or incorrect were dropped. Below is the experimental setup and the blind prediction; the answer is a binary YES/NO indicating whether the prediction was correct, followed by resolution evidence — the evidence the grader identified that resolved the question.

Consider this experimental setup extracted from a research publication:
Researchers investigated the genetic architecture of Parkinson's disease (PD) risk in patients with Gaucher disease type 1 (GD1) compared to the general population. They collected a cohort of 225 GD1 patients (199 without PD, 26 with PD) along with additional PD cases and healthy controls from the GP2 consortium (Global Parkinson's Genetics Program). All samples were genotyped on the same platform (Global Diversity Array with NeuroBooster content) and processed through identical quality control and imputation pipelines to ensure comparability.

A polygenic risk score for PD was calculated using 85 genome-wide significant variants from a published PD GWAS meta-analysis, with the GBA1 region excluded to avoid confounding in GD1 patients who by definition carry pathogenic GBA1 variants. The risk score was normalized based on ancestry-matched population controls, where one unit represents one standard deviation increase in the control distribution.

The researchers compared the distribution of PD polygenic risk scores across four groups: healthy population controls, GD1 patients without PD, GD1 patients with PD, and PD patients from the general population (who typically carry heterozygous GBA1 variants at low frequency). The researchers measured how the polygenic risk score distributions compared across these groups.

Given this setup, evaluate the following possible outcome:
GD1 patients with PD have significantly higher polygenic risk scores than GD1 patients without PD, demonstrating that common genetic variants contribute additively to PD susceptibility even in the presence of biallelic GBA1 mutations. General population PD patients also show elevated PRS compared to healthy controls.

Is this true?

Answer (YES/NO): YES